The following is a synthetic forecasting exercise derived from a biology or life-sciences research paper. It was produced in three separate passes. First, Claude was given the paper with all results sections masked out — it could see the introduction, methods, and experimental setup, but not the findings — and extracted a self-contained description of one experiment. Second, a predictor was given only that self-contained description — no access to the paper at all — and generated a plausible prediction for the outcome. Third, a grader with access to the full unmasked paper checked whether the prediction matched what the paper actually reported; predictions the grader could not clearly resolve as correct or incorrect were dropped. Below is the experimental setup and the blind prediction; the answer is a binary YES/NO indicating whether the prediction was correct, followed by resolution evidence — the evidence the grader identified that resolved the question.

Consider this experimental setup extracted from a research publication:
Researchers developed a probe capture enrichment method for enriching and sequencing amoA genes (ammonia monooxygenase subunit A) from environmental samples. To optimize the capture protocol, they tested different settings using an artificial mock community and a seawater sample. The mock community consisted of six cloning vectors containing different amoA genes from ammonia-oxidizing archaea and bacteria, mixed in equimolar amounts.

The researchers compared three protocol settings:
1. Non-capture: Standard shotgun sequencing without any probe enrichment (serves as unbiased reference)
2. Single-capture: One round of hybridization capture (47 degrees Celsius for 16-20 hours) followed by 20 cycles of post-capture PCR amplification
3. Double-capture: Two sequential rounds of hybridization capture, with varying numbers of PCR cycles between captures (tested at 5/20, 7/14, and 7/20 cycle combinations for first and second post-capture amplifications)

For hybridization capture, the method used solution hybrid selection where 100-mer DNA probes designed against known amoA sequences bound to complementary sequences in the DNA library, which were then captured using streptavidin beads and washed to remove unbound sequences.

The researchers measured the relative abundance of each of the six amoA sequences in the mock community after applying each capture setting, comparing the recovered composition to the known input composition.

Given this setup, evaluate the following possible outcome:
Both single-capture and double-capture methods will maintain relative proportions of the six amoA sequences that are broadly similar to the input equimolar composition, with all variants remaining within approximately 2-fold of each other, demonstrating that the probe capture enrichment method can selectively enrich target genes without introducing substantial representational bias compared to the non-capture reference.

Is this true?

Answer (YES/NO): NO